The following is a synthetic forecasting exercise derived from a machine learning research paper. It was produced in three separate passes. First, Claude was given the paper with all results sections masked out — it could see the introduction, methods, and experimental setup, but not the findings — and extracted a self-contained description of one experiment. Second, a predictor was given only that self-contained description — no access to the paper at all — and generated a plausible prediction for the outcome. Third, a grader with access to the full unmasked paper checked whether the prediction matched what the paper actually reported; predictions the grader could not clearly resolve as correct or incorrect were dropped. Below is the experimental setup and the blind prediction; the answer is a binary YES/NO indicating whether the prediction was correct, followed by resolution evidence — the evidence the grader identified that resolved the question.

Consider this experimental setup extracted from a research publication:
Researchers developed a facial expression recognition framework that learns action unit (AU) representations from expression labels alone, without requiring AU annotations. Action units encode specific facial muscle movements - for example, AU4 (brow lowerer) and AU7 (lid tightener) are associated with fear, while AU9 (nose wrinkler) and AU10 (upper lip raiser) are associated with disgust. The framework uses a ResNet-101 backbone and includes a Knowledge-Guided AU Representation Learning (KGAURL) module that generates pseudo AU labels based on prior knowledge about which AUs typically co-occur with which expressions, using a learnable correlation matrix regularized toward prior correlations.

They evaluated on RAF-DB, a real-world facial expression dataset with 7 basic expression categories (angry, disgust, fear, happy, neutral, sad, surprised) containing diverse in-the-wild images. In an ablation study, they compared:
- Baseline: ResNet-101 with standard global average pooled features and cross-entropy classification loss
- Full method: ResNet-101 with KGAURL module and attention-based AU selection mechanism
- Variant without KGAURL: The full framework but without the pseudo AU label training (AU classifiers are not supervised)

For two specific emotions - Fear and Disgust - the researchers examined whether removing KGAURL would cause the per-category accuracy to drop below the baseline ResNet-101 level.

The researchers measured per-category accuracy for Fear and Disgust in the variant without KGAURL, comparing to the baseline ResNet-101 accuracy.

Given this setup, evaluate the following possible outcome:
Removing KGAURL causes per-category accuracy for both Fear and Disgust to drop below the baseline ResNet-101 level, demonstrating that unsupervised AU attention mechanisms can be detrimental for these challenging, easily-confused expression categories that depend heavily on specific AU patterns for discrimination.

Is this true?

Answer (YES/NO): NO